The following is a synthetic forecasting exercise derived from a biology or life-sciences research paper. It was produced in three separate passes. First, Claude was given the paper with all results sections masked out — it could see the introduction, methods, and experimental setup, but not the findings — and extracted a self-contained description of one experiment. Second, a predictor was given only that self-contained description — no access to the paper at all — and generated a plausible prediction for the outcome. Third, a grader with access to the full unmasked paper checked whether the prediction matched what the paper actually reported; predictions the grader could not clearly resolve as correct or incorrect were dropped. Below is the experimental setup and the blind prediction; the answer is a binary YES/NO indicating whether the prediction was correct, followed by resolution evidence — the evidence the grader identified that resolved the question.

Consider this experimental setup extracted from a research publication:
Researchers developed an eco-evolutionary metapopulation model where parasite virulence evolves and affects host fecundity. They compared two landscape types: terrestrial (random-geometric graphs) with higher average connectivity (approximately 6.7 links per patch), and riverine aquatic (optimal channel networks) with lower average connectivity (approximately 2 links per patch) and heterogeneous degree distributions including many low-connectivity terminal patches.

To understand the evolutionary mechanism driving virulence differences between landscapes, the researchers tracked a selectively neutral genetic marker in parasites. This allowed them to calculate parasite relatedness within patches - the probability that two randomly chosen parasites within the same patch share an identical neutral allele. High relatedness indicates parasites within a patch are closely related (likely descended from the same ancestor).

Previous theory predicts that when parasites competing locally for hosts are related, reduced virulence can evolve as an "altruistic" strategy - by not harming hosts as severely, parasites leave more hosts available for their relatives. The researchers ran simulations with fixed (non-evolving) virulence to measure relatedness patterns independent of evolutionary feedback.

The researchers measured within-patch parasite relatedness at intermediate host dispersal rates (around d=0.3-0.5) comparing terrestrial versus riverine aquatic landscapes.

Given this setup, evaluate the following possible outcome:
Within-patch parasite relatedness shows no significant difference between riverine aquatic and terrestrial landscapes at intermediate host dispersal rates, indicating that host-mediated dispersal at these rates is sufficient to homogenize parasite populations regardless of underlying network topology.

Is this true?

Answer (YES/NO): NO